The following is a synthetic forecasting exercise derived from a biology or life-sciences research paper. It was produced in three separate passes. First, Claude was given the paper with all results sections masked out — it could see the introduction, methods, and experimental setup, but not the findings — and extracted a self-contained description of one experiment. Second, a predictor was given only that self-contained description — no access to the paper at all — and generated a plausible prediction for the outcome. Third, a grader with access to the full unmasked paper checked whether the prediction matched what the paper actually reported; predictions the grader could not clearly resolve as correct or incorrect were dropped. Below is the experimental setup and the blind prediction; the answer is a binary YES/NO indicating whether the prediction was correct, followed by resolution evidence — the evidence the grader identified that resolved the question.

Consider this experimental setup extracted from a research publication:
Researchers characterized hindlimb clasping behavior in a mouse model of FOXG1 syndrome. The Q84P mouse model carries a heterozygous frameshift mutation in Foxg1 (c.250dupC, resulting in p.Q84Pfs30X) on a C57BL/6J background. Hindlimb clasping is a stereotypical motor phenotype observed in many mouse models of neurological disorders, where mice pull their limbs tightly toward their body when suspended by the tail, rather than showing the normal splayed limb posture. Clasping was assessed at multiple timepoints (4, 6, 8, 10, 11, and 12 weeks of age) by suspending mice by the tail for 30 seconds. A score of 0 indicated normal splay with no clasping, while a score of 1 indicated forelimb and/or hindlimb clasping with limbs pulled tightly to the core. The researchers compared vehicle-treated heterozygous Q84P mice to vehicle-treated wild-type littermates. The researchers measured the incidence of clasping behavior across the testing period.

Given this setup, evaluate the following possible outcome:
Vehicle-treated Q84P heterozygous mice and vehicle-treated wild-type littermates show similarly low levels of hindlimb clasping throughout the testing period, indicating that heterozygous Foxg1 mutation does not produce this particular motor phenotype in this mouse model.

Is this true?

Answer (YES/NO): YES